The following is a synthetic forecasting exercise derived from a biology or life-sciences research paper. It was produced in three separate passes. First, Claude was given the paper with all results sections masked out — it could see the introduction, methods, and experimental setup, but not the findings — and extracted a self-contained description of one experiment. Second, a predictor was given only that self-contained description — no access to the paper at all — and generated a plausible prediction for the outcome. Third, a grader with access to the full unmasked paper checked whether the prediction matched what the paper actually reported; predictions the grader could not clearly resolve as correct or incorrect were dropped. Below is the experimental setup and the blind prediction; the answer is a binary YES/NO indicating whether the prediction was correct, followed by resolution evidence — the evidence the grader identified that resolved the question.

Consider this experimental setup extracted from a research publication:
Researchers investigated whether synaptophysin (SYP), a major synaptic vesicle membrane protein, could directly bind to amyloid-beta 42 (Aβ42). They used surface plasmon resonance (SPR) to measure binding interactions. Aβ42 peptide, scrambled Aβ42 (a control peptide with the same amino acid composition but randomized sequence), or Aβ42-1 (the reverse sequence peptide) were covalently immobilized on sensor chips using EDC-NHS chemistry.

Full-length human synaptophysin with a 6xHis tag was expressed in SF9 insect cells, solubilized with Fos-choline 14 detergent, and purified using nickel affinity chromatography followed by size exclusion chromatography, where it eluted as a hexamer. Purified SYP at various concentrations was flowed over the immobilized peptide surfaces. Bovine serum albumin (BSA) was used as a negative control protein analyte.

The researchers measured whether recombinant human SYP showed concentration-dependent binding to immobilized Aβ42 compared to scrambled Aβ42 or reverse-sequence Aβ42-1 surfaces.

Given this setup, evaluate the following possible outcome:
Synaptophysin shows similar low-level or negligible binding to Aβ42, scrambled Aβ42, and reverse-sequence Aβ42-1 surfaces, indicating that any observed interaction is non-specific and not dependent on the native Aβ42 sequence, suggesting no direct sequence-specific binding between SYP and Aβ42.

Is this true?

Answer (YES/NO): NO